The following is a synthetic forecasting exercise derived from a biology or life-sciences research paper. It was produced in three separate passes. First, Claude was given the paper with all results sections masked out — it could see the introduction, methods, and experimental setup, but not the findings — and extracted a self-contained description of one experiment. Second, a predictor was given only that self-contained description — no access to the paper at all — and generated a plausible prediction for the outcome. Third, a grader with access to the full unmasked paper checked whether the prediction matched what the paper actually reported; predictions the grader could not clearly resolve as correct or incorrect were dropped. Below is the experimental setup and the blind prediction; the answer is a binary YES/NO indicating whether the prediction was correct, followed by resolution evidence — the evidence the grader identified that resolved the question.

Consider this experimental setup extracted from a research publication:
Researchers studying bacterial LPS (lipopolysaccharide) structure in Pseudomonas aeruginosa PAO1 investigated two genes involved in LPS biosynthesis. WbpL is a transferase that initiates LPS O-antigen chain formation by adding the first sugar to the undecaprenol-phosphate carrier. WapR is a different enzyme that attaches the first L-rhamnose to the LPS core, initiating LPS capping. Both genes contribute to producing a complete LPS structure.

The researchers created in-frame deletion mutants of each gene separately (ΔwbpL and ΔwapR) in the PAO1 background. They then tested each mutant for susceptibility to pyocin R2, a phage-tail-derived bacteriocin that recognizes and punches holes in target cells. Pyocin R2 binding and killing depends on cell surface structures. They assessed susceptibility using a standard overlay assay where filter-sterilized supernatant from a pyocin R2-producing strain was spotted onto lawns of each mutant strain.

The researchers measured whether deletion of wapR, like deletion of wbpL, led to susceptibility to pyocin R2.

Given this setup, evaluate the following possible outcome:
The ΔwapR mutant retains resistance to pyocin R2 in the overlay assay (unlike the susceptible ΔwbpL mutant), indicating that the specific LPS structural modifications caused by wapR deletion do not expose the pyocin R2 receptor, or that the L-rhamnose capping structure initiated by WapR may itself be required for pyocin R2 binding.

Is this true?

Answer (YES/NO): YES